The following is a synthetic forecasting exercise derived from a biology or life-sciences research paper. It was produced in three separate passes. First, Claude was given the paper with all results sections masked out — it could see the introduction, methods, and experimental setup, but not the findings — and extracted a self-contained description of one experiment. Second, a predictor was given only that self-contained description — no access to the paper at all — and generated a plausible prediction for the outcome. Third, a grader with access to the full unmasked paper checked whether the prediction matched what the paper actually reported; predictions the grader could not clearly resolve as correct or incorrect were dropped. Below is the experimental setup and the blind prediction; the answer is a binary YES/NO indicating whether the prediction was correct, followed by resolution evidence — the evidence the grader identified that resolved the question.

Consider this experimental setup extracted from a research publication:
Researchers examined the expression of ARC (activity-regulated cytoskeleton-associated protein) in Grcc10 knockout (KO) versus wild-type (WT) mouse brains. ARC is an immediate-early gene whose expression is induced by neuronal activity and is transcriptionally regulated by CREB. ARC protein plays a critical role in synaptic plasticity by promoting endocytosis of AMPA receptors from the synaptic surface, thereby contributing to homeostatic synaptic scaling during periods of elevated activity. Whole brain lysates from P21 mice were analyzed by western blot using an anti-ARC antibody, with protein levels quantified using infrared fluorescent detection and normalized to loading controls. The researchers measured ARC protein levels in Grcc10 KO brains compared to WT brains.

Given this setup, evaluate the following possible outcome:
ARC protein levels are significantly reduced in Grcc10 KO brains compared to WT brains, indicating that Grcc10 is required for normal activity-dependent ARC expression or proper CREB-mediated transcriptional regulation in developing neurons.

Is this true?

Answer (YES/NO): YES